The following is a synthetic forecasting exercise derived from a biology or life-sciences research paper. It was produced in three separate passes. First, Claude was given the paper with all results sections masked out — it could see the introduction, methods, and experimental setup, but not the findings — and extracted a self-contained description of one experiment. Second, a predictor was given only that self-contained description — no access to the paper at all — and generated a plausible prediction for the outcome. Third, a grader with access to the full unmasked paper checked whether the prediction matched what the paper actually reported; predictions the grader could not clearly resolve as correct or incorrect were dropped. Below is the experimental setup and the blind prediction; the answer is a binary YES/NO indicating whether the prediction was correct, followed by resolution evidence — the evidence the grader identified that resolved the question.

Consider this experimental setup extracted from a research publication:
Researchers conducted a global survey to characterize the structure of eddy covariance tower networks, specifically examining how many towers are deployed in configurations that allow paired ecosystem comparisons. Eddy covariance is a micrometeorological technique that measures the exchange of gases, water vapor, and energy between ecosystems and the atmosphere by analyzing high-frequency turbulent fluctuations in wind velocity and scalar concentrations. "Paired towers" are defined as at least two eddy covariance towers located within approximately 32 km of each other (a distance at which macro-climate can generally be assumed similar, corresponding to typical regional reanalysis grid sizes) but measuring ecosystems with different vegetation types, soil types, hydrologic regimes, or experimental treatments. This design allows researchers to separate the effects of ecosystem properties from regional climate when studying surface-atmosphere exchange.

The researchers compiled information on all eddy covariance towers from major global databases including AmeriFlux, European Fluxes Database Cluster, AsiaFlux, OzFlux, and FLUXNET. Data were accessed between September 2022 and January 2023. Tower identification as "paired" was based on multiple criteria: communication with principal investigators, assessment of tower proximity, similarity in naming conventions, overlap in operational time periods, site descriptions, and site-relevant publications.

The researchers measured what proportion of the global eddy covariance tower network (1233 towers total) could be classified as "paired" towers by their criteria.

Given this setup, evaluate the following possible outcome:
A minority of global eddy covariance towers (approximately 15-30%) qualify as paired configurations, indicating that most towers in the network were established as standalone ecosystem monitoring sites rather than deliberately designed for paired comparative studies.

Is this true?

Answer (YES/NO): NO